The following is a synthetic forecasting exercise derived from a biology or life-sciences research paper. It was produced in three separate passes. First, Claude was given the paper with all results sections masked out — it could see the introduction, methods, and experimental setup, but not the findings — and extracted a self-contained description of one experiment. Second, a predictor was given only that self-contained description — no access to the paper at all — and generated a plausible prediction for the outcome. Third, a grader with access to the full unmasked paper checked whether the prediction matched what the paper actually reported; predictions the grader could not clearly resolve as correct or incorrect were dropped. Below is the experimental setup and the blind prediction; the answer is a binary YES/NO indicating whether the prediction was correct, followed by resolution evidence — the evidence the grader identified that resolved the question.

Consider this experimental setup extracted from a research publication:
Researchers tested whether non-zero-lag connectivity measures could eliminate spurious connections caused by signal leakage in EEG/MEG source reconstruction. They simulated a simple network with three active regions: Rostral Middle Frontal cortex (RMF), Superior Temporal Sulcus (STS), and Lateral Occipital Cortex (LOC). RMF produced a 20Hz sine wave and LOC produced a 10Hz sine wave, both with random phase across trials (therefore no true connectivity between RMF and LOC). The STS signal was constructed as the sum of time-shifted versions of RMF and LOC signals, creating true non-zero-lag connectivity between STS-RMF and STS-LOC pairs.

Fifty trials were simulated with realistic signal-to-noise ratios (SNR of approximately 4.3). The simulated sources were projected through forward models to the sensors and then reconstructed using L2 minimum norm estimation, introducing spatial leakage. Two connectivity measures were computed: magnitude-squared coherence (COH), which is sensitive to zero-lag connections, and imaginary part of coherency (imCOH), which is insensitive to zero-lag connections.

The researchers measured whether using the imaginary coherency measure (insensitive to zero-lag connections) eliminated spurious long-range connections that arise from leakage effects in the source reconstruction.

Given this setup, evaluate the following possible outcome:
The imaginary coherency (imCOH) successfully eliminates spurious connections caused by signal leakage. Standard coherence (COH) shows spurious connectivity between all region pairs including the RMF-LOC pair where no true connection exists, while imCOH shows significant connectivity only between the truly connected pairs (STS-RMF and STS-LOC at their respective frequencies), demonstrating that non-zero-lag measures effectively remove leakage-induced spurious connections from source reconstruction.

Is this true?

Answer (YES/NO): NO